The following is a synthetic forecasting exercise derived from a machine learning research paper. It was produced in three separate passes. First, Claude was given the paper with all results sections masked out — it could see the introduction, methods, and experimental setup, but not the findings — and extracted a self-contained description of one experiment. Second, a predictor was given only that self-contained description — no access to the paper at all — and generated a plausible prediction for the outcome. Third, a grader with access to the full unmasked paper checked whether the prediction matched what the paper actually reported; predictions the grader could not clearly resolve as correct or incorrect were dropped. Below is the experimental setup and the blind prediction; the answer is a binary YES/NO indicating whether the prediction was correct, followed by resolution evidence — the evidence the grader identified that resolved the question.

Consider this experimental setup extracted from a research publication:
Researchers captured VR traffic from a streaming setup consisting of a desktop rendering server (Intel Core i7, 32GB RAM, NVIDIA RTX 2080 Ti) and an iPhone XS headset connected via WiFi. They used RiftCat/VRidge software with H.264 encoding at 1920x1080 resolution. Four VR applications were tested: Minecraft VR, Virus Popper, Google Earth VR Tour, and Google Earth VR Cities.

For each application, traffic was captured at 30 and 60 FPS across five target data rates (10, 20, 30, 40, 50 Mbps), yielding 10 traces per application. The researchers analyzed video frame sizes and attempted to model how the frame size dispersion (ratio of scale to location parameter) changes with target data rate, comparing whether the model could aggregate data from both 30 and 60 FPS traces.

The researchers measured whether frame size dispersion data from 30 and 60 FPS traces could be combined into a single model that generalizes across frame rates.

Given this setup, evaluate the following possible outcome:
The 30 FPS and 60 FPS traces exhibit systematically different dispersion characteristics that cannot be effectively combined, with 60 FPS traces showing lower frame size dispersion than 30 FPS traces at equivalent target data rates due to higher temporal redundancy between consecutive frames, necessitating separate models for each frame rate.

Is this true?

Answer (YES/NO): NO